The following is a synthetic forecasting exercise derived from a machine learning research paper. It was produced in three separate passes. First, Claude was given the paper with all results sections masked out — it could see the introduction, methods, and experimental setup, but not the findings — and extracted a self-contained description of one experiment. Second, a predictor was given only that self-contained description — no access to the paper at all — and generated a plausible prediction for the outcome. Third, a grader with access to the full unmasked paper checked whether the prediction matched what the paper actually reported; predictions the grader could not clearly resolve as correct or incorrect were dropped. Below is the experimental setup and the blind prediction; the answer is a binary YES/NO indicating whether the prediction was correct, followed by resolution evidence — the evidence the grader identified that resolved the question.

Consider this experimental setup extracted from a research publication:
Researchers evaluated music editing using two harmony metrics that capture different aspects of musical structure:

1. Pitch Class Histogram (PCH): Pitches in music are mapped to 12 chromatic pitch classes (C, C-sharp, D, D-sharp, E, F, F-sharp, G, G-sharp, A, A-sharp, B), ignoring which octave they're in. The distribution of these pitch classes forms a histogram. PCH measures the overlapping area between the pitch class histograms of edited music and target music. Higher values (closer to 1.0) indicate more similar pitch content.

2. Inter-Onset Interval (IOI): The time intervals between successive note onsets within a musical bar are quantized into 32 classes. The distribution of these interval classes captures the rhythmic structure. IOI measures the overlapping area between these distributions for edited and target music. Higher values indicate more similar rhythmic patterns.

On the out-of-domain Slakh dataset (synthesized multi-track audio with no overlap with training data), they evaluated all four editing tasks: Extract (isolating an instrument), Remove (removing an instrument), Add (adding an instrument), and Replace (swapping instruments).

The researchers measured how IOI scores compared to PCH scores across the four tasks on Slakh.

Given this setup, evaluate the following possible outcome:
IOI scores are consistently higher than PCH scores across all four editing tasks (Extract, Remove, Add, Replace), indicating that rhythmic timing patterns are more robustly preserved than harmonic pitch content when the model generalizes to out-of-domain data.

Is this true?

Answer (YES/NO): NO